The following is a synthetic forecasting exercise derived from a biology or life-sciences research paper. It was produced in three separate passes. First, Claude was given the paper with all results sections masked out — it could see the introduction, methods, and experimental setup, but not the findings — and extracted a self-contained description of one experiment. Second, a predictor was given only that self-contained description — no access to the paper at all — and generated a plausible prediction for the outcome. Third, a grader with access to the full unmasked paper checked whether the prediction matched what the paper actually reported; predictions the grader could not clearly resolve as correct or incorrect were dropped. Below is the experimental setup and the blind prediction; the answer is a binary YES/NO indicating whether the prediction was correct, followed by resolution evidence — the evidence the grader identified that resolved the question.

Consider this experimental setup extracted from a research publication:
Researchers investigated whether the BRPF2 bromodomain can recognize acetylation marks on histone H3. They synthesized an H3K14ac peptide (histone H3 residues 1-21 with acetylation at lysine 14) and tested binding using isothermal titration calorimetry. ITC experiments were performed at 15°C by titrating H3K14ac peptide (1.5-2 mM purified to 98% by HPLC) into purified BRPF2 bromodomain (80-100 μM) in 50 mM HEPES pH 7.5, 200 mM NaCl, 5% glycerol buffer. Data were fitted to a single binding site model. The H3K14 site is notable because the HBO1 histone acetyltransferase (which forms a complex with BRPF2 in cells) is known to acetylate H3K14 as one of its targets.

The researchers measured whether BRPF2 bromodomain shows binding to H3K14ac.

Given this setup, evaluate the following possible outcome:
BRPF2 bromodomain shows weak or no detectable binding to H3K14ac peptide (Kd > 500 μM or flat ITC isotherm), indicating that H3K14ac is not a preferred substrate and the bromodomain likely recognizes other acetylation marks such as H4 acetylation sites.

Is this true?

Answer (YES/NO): NO